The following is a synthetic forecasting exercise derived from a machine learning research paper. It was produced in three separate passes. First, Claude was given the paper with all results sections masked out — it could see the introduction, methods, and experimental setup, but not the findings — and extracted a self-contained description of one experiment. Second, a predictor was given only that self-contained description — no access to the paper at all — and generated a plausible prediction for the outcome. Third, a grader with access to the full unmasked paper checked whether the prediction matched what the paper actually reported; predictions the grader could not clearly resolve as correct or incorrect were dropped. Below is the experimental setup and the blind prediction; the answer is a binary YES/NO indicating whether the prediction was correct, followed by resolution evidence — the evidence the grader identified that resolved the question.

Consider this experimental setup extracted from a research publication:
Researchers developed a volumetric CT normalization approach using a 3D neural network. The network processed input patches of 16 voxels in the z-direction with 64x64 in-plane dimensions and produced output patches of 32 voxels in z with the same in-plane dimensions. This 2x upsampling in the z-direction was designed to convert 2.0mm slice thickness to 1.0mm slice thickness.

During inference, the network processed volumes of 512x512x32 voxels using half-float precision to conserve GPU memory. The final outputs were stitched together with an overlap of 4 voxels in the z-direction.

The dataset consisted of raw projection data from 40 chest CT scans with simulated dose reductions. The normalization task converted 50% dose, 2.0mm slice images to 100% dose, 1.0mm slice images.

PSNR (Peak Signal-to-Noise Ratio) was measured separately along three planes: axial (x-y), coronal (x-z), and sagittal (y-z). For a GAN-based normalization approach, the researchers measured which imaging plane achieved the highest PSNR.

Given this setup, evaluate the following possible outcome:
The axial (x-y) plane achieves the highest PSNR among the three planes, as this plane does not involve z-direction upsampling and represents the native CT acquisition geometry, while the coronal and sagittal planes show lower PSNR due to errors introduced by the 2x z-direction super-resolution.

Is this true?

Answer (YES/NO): NO